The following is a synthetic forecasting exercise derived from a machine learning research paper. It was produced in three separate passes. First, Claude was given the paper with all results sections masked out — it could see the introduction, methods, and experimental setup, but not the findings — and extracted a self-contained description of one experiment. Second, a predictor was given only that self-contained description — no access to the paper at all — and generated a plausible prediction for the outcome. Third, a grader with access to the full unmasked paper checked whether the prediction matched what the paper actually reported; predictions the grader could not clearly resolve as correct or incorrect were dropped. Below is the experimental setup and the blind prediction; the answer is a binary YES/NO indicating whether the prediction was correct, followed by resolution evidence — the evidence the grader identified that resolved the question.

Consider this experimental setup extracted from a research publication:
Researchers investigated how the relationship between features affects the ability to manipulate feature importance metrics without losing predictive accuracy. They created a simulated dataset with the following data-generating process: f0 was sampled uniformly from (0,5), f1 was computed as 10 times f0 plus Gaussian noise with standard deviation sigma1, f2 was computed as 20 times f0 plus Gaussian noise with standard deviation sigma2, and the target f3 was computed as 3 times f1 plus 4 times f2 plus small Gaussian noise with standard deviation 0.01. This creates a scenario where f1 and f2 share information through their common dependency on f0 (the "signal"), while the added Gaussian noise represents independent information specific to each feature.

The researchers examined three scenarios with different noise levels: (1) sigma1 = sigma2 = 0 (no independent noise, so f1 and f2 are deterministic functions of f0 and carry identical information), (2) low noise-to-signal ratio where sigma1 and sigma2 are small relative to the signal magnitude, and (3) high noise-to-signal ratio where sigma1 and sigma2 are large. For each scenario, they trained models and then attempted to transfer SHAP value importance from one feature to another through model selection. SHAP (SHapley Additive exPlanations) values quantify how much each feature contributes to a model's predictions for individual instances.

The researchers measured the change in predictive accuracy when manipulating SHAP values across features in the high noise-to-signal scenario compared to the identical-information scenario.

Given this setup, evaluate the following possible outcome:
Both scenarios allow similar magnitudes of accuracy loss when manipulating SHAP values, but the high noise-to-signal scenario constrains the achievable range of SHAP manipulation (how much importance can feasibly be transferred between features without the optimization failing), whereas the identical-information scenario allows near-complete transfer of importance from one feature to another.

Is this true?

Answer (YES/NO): NO